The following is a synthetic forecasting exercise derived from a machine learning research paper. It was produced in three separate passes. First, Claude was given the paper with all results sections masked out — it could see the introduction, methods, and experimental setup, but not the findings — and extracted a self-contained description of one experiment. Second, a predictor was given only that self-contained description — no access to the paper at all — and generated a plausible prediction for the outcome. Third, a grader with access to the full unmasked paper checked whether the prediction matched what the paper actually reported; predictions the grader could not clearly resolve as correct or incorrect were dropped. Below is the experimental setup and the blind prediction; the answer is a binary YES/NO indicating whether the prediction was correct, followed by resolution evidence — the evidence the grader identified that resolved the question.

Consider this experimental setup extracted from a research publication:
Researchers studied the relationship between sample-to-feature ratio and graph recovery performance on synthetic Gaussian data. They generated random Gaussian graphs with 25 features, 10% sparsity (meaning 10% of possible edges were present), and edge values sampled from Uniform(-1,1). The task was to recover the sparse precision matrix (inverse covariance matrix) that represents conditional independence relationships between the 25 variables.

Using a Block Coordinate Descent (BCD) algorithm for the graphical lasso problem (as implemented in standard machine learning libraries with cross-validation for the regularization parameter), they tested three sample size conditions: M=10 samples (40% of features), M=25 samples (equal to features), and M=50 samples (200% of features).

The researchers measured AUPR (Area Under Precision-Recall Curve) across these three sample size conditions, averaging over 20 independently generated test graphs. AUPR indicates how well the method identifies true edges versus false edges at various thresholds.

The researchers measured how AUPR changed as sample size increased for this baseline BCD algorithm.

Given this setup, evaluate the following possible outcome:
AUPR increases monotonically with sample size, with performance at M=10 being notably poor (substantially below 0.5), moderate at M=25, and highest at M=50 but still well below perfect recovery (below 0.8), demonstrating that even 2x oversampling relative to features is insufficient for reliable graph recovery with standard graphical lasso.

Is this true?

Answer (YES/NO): NO